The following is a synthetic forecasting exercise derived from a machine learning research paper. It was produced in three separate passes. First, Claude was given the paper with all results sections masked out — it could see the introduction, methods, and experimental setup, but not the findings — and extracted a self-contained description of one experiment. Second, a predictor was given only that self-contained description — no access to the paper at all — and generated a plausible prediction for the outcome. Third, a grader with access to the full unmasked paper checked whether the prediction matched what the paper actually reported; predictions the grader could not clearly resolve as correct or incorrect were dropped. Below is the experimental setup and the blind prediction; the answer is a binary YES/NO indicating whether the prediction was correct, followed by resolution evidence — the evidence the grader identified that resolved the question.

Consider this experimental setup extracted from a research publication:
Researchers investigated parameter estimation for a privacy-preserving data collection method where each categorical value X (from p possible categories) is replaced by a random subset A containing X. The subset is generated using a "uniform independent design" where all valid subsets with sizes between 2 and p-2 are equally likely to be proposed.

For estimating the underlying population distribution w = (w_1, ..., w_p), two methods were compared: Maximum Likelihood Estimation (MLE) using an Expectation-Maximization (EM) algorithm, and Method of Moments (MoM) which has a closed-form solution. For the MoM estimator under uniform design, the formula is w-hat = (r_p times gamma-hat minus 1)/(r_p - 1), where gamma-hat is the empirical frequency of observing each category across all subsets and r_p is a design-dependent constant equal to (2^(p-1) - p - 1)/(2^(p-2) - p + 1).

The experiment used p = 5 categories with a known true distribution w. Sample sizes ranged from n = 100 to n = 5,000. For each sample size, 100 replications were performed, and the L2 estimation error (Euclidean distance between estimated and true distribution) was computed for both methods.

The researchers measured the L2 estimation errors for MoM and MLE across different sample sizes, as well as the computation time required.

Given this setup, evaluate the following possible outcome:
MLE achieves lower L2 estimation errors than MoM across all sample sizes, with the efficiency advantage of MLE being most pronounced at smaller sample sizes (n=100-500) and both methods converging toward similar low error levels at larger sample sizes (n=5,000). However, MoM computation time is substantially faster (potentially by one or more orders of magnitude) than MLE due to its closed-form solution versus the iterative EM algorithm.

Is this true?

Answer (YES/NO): NO